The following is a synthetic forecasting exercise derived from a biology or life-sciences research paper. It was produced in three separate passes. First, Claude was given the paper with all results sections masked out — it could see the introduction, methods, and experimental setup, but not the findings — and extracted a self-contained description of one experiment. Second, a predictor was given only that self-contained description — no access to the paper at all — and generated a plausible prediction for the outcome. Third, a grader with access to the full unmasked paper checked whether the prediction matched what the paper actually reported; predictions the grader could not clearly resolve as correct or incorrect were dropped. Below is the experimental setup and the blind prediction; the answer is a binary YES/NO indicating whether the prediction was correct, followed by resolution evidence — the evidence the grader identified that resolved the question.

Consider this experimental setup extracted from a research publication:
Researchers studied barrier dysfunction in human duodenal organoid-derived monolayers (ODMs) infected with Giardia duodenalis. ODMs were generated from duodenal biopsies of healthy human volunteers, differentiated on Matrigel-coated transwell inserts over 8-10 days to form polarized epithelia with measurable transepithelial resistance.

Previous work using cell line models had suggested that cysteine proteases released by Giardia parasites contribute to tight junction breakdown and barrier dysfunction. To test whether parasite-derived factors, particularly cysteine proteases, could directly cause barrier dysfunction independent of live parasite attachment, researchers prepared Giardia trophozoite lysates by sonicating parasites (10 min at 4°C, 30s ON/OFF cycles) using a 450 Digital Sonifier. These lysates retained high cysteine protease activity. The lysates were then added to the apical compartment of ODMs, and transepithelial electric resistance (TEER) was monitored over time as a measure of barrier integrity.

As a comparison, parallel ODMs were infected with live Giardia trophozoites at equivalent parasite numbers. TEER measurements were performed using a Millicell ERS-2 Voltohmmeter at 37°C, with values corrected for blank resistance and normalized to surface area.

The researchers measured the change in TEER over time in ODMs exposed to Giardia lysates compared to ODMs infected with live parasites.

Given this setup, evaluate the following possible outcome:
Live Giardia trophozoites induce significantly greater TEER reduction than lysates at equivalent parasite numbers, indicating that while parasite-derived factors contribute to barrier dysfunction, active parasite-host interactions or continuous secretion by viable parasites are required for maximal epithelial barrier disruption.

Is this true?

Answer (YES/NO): NO